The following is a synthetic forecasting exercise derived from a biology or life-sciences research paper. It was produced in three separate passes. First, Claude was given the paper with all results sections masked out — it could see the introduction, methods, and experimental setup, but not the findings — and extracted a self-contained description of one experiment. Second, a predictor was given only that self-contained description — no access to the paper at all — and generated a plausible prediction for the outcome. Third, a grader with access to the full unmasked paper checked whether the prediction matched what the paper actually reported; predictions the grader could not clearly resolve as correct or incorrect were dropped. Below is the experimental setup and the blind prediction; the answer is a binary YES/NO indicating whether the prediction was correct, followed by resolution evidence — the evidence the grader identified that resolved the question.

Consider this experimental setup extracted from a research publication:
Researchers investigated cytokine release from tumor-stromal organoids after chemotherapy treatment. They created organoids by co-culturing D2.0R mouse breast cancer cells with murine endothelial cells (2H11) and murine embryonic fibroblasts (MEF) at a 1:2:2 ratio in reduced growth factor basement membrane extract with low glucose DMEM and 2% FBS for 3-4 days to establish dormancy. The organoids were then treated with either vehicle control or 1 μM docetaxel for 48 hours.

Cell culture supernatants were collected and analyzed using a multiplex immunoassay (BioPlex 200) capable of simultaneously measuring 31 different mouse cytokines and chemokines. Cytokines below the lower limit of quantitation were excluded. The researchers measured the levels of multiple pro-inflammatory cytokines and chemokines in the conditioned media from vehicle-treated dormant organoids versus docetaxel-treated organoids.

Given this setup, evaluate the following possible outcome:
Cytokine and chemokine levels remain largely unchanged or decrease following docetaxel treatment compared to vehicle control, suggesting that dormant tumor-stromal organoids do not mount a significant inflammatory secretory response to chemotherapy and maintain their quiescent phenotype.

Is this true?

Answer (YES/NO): NO